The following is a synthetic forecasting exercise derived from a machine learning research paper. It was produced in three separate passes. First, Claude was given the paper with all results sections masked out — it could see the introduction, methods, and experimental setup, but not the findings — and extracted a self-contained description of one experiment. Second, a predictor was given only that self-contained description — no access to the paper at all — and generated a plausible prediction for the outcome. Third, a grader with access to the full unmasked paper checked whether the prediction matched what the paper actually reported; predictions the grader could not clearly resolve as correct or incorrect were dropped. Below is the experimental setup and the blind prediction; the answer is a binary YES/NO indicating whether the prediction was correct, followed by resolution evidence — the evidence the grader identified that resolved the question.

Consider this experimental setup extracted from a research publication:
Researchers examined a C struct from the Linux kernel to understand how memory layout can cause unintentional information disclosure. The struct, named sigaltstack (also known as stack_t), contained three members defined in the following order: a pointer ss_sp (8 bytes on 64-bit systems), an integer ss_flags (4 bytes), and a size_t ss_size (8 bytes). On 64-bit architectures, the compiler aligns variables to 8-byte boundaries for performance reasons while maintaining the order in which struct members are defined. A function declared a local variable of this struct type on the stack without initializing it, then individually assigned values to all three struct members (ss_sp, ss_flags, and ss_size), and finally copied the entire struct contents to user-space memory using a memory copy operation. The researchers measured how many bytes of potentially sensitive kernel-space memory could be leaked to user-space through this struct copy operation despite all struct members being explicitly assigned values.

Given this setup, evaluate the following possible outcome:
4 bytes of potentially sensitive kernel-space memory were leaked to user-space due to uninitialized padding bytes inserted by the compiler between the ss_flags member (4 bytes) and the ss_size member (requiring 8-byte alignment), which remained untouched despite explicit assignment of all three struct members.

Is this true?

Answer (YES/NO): YES